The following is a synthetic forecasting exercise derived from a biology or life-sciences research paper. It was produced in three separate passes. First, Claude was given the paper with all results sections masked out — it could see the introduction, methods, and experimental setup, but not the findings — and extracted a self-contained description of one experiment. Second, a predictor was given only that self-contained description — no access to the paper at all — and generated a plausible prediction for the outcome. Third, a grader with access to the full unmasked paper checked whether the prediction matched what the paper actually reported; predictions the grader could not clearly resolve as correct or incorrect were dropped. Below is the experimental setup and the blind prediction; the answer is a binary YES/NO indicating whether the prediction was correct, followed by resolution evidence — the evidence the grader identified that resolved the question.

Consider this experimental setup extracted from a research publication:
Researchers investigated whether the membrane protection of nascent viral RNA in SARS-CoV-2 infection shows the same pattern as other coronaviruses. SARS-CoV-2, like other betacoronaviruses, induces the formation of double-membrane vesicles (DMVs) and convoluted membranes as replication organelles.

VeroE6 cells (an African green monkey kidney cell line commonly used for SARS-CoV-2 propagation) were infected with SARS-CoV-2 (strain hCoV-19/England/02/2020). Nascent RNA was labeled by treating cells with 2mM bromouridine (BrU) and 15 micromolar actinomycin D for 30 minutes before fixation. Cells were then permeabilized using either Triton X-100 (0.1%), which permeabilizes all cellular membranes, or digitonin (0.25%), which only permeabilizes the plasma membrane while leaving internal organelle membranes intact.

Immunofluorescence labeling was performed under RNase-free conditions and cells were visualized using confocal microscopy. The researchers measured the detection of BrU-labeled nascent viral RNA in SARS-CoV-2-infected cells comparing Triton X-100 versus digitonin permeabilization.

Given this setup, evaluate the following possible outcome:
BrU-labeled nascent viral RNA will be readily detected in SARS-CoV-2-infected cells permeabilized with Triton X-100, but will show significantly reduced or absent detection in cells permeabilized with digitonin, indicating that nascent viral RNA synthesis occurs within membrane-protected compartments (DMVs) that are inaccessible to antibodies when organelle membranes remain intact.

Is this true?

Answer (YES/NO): YES